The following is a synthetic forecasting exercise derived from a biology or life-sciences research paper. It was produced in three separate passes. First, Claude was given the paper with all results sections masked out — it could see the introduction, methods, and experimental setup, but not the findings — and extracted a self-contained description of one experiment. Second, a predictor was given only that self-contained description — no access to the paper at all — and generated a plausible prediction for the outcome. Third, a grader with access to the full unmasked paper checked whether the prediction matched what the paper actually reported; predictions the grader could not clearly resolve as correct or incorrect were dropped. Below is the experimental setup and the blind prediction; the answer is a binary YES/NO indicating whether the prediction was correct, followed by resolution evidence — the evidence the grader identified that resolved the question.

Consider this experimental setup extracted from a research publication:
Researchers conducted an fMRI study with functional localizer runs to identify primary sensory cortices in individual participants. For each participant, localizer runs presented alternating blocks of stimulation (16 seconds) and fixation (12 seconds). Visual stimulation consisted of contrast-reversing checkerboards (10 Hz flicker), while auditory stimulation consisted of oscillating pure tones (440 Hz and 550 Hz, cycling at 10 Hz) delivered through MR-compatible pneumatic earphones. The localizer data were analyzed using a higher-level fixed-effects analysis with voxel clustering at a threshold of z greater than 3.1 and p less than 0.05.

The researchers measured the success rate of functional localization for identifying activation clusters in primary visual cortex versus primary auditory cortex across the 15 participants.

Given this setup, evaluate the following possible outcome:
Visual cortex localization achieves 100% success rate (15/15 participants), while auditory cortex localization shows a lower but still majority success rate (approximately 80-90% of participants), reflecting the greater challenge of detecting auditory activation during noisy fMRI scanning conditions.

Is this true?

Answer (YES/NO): NO